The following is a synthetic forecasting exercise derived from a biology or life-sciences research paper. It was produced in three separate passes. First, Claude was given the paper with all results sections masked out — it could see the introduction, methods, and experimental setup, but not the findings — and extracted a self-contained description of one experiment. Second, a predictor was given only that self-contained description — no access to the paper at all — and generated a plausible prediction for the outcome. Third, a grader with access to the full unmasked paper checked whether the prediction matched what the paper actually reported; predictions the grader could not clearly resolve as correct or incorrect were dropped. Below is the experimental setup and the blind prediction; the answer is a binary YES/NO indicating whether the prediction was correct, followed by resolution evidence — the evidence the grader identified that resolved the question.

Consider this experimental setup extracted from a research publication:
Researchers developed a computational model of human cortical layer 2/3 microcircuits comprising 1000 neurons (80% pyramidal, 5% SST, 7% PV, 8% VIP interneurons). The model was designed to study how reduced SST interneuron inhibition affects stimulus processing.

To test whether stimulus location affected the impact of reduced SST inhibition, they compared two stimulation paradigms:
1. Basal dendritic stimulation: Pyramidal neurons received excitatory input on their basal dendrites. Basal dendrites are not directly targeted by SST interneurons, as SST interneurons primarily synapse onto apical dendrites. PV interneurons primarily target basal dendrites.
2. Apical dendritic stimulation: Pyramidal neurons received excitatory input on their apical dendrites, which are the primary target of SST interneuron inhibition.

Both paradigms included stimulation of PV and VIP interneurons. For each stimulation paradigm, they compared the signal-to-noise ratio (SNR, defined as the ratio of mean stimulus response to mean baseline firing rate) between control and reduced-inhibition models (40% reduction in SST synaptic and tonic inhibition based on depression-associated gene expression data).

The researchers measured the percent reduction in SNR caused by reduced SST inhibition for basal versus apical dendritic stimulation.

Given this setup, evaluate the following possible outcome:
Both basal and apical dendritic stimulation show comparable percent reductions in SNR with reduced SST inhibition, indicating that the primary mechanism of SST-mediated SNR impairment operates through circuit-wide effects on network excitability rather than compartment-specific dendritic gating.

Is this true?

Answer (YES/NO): YES